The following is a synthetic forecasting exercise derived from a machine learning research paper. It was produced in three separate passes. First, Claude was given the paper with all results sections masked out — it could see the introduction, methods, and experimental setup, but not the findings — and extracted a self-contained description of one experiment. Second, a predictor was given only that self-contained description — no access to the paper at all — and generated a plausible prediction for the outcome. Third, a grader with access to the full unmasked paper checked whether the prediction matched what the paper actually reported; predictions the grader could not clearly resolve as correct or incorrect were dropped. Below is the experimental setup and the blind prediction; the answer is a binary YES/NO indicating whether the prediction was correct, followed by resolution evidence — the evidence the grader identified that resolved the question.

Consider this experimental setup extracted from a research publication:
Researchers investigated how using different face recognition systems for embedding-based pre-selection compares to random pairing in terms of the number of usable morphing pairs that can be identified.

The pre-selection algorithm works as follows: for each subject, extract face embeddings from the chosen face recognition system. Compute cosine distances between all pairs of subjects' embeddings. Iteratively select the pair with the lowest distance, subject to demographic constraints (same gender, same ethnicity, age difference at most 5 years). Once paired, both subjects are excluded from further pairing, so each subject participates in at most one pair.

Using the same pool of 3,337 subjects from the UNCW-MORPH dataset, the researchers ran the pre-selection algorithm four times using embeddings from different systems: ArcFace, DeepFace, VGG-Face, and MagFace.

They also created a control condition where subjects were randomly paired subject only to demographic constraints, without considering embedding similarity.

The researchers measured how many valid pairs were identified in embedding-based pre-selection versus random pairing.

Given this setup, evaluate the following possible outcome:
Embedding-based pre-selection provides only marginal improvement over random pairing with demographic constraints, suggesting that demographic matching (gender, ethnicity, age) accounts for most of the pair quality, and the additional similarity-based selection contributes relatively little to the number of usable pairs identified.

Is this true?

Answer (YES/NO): NO